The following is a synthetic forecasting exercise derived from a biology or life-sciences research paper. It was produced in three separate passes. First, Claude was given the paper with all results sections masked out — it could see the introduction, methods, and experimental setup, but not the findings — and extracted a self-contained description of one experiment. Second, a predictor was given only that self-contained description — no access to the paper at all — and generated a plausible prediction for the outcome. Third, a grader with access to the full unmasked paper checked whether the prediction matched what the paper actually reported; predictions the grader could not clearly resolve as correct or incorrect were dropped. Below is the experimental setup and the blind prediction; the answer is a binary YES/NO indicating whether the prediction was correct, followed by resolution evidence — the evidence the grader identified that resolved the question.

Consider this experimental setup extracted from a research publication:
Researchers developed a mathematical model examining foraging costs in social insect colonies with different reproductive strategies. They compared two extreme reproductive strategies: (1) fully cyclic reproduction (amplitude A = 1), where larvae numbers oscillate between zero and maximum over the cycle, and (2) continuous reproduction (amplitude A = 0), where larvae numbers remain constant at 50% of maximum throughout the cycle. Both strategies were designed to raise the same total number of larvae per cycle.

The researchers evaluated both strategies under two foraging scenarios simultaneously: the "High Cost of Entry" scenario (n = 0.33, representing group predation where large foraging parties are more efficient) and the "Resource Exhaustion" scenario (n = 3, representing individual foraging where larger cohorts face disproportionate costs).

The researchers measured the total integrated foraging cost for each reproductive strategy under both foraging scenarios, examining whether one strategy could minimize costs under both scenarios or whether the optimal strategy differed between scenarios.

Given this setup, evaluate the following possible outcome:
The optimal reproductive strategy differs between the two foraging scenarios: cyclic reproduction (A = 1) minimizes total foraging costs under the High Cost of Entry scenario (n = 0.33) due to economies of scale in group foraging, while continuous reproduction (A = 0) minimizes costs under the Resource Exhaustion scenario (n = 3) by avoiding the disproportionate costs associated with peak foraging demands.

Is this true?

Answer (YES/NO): YES